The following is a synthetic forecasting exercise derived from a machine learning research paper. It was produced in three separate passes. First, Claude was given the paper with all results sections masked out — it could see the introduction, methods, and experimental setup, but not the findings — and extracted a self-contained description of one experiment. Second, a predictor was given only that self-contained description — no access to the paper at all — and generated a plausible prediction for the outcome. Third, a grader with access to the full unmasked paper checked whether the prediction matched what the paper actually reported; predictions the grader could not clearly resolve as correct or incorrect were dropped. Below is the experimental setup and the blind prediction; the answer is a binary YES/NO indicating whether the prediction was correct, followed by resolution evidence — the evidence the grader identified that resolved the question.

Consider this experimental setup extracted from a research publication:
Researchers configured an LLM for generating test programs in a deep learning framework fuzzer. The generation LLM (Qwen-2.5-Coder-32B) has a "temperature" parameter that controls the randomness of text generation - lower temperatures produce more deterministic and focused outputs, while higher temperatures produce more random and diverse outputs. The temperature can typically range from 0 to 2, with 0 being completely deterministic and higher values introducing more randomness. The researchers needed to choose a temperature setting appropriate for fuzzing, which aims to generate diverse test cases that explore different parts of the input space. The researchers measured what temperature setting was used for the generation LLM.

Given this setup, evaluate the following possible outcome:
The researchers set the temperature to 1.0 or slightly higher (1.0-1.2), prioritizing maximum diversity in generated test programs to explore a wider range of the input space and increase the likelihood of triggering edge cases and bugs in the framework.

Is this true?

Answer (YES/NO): YES